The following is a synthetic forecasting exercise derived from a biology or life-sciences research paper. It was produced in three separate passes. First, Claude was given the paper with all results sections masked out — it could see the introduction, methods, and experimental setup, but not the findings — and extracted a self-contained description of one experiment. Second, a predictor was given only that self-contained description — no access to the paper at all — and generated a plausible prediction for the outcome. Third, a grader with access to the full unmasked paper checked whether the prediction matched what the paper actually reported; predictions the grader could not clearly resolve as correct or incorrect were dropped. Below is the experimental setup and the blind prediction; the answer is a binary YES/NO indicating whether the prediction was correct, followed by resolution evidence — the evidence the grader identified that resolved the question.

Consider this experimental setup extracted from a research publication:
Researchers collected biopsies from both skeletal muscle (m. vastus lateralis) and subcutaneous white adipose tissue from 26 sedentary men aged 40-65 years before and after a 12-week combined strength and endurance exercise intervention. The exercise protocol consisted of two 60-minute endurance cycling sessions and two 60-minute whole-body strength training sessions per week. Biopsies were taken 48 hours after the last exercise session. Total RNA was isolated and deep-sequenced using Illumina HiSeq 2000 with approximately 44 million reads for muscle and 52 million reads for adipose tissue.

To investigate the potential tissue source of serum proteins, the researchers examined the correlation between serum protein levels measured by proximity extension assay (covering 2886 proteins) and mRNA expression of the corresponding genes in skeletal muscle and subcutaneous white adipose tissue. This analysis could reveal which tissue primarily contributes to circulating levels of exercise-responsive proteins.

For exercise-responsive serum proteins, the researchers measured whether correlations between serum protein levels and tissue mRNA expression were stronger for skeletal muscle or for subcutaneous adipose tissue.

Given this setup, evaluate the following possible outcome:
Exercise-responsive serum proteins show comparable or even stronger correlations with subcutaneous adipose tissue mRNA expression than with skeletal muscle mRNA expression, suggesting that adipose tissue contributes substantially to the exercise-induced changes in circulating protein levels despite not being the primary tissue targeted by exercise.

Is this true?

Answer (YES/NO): NO